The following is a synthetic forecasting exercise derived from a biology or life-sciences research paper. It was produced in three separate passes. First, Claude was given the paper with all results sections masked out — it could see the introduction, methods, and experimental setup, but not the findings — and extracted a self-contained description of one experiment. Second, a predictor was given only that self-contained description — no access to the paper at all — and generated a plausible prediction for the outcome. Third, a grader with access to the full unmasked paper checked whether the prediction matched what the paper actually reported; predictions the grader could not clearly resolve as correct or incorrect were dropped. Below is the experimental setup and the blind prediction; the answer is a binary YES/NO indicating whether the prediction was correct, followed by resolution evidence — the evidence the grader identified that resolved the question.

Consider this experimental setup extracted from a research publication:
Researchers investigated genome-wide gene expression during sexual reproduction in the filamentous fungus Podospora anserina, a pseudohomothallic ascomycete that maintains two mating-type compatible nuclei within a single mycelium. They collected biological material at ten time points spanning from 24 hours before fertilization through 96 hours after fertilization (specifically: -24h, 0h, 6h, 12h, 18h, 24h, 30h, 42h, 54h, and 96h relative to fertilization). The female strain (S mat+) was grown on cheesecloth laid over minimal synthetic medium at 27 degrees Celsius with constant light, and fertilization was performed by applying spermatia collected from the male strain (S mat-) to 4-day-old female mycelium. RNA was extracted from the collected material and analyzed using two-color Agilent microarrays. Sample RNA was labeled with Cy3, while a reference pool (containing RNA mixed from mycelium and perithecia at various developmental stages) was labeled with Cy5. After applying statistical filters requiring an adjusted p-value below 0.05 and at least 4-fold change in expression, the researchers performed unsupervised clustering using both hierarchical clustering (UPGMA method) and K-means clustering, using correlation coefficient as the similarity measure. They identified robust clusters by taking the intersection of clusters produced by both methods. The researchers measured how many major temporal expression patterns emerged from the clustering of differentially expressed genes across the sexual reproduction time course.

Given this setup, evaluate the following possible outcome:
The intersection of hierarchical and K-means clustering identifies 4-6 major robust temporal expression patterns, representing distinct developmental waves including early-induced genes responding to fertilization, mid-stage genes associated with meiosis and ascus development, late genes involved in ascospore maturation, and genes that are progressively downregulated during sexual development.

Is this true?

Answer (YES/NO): YES